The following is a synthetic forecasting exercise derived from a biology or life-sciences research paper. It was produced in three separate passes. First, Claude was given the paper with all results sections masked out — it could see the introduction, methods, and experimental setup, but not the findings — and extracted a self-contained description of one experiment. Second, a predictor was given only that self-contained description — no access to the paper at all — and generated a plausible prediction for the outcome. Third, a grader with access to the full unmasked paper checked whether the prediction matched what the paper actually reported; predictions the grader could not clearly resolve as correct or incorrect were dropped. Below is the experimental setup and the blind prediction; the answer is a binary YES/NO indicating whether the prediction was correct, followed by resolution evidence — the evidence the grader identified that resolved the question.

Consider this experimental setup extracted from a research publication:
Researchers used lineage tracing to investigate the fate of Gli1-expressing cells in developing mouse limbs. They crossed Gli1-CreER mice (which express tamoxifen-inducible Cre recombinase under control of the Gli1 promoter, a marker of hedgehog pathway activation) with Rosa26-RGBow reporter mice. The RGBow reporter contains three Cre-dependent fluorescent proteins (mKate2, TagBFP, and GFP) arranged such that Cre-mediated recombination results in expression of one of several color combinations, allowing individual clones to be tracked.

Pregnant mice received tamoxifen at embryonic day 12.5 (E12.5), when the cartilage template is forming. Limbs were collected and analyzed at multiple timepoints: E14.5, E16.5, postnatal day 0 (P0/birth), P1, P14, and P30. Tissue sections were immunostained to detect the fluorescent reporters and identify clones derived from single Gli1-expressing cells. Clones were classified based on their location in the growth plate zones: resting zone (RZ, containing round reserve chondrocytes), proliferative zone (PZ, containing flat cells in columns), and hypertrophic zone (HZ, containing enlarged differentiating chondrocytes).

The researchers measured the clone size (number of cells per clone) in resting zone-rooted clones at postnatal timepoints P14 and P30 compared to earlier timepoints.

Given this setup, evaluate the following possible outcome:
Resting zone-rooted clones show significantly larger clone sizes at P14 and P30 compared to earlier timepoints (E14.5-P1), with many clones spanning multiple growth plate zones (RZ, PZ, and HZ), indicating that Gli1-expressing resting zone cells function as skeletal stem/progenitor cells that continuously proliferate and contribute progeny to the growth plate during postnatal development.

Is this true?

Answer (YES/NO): YES